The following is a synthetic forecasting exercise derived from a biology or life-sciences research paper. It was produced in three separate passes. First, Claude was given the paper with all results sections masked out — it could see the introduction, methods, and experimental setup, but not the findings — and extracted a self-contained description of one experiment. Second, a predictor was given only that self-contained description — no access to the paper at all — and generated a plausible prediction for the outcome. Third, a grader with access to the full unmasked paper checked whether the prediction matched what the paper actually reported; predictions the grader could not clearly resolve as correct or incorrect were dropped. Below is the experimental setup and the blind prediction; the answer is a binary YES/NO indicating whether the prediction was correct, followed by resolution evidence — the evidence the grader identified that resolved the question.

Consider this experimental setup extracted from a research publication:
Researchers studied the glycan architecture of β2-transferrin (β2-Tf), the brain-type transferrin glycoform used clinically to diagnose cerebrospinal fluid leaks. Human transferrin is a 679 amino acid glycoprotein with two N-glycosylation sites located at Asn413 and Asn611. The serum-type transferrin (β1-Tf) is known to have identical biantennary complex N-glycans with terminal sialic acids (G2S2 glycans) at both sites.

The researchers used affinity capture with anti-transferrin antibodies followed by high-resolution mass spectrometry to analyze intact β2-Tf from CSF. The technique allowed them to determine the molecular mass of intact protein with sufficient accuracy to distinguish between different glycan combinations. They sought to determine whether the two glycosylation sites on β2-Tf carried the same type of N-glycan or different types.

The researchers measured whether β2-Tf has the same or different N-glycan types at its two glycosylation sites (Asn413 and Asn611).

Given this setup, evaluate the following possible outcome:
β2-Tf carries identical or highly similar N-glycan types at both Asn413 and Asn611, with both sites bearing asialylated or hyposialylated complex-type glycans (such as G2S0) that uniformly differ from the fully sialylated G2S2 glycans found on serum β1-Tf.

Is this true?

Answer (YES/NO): NO